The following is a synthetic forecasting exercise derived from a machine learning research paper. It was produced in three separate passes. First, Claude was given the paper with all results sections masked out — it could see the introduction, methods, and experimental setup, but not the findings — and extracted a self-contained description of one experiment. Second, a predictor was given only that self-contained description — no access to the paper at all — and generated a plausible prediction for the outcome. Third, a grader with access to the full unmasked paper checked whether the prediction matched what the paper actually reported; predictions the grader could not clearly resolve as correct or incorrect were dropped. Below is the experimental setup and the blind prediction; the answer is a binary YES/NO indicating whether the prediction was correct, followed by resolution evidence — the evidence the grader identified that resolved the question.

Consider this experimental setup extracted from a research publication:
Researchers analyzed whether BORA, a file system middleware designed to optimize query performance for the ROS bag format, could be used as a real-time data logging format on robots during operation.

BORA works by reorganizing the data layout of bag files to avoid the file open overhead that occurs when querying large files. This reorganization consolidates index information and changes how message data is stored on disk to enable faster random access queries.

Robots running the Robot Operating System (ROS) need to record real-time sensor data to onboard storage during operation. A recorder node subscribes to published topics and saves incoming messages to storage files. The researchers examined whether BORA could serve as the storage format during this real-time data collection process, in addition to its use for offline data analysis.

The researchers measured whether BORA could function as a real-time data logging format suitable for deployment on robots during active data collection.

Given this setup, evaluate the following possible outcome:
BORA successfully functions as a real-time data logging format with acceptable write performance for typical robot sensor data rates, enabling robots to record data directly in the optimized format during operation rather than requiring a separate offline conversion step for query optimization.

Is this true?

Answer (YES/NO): NO